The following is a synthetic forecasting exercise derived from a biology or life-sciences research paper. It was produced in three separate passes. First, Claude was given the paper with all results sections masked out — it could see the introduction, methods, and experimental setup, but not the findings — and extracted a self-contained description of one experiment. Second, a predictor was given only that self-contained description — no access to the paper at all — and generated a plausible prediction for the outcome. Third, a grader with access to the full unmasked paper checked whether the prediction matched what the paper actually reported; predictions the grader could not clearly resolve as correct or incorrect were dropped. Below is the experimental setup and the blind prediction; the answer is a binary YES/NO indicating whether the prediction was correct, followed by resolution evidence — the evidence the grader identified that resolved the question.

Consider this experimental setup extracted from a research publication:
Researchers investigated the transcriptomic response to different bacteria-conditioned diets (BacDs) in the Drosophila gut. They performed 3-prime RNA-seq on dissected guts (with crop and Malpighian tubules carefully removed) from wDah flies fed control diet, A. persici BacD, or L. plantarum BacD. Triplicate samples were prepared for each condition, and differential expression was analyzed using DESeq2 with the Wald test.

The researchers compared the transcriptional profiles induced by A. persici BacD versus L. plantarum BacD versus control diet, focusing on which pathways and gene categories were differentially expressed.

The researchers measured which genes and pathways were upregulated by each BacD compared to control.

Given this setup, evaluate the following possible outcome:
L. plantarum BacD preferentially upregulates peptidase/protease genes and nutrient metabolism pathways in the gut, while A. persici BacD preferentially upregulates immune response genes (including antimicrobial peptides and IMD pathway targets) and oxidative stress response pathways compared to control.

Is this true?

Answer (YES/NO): NO